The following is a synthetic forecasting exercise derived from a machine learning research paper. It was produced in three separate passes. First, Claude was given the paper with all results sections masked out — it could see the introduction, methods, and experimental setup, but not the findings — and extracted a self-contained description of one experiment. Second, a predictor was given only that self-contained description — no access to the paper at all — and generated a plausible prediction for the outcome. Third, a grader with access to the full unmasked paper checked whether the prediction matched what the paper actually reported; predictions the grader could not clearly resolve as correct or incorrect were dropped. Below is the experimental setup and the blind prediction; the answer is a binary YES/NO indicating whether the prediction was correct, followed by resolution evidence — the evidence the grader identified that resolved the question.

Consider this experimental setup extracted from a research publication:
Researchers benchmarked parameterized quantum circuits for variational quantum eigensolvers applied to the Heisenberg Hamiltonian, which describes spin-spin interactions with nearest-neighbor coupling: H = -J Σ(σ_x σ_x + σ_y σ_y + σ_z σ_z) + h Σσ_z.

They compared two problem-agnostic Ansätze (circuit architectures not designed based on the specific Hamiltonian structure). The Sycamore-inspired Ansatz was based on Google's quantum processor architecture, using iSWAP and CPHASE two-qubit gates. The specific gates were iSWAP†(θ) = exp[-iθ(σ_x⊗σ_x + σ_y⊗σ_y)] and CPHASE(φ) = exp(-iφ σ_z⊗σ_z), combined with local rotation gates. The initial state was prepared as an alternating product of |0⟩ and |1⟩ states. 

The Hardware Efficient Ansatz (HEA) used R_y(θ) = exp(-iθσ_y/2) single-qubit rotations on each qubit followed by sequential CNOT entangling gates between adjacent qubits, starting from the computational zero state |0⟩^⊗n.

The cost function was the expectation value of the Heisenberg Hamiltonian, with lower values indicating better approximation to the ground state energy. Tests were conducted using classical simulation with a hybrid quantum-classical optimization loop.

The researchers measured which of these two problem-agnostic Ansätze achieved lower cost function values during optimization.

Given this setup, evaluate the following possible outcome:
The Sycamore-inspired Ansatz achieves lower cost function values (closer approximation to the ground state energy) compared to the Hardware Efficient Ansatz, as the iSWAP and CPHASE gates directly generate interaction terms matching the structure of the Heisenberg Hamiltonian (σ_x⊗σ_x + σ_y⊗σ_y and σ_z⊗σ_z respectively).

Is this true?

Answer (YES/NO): NO